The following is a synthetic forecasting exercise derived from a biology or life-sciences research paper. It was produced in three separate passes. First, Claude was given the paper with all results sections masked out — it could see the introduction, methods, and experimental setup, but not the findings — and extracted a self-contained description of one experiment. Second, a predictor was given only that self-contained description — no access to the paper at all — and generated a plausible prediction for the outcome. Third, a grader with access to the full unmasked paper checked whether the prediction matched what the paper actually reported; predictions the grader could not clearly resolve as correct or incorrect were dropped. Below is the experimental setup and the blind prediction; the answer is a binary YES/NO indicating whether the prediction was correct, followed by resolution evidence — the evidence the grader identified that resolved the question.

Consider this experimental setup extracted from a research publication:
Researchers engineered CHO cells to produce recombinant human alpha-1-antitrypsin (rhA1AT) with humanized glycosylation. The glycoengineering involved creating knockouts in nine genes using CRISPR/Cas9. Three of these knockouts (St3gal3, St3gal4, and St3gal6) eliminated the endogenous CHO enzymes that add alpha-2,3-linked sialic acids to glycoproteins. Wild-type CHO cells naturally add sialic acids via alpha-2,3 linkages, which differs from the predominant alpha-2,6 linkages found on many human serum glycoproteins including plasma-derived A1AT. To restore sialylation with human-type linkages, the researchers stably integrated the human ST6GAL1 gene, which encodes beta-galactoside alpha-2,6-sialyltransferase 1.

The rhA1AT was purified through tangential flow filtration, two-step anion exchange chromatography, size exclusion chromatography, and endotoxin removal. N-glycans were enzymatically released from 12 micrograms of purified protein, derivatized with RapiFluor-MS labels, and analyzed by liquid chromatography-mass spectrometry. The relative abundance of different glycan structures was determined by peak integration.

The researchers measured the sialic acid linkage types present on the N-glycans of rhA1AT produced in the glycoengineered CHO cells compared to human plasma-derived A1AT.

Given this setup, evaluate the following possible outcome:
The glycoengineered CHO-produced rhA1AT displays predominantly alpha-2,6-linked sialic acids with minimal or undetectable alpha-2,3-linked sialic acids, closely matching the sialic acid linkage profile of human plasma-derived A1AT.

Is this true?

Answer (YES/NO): YES